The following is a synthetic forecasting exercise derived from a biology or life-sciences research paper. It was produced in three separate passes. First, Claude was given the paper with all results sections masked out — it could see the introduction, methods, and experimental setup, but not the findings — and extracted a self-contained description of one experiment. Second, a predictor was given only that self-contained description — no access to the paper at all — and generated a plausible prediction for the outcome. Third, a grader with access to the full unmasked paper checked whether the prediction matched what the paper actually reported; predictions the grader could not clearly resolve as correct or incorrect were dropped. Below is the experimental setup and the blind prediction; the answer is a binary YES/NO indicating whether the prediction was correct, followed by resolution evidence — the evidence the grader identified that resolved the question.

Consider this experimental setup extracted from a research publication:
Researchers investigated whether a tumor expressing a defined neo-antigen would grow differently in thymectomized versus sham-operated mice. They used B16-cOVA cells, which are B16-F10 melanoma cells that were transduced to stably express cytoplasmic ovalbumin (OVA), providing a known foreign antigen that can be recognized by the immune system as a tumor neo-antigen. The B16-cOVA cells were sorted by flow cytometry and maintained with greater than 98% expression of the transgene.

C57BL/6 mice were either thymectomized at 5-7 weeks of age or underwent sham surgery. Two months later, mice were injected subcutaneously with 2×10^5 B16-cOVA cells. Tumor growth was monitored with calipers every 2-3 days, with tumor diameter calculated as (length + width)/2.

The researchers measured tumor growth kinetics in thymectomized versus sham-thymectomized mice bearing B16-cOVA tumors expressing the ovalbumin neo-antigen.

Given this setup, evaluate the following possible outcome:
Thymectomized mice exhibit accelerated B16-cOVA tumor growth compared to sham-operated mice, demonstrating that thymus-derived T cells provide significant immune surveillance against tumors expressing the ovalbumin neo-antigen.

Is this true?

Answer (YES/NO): NO